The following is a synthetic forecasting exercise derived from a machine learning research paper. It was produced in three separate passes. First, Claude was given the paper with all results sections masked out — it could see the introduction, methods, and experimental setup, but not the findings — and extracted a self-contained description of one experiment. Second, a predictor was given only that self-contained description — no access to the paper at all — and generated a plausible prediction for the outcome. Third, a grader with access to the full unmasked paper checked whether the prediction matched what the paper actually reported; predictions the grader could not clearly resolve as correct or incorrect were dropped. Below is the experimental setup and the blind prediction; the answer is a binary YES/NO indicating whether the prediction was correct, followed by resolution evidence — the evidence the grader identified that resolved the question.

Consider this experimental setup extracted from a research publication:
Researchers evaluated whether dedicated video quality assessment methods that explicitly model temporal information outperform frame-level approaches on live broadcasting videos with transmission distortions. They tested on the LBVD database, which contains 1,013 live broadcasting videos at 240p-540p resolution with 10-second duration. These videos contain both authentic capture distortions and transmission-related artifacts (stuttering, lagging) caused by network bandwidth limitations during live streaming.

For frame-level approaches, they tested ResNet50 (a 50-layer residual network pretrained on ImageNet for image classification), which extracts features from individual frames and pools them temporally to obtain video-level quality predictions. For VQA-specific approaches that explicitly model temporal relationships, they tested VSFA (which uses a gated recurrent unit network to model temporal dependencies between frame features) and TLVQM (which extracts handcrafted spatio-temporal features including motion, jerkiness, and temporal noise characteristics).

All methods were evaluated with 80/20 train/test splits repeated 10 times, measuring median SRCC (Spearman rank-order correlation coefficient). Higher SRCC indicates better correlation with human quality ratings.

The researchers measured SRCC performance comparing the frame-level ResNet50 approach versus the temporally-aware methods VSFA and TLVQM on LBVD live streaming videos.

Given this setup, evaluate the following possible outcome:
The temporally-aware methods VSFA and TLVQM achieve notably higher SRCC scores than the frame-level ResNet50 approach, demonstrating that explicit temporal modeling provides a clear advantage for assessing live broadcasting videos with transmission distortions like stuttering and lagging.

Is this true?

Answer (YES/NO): NO